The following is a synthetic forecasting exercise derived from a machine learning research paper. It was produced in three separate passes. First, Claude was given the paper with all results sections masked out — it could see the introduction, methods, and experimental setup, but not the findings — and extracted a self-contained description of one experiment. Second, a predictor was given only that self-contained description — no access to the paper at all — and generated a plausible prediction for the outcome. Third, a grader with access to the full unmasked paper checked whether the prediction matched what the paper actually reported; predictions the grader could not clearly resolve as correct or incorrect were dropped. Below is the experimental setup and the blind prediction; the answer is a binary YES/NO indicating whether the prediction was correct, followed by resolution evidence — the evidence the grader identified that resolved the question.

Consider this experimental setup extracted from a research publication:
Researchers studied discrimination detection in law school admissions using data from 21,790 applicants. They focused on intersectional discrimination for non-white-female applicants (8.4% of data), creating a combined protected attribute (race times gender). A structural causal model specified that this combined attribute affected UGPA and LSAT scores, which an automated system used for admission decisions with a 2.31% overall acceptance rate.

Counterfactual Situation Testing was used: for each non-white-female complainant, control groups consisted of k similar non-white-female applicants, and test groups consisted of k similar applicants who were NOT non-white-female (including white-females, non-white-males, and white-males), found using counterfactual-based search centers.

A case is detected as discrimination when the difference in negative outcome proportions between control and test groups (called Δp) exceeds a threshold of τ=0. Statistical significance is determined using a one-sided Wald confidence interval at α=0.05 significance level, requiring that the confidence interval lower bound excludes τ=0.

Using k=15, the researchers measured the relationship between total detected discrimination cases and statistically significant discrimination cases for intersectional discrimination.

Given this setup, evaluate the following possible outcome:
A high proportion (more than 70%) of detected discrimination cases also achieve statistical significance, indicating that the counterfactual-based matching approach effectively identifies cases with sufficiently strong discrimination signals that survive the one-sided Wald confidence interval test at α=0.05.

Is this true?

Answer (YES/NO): YES